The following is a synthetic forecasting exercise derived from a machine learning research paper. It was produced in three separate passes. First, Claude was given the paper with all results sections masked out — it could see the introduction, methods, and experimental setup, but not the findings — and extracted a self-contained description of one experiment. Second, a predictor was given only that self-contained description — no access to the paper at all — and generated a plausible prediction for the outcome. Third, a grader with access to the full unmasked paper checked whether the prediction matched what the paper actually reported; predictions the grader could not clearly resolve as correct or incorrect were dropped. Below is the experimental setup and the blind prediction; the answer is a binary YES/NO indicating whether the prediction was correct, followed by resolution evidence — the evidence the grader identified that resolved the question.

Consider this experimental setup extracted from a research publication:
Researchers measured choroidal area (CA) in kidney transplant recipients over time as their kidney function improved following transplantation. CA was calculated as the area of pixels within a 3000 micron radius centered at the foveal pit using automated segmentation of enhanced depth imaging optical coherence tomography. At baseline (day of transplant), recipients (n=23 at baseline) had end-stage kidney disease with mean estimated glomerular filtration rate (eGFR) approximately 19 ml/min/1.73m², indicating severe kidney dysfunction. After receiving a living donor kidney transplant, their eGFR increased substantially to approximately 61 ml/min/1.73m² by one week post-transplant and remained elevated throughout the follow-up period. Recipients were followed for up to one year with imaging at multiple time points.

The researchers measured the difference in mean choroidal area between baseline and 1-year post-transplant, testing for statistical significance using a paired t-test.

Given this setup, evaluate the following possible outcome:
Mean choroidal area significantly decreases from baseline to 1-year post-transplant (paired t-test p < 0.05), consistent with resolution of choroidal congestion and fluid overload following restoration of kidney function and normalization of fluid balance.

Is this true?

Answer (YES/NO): NO